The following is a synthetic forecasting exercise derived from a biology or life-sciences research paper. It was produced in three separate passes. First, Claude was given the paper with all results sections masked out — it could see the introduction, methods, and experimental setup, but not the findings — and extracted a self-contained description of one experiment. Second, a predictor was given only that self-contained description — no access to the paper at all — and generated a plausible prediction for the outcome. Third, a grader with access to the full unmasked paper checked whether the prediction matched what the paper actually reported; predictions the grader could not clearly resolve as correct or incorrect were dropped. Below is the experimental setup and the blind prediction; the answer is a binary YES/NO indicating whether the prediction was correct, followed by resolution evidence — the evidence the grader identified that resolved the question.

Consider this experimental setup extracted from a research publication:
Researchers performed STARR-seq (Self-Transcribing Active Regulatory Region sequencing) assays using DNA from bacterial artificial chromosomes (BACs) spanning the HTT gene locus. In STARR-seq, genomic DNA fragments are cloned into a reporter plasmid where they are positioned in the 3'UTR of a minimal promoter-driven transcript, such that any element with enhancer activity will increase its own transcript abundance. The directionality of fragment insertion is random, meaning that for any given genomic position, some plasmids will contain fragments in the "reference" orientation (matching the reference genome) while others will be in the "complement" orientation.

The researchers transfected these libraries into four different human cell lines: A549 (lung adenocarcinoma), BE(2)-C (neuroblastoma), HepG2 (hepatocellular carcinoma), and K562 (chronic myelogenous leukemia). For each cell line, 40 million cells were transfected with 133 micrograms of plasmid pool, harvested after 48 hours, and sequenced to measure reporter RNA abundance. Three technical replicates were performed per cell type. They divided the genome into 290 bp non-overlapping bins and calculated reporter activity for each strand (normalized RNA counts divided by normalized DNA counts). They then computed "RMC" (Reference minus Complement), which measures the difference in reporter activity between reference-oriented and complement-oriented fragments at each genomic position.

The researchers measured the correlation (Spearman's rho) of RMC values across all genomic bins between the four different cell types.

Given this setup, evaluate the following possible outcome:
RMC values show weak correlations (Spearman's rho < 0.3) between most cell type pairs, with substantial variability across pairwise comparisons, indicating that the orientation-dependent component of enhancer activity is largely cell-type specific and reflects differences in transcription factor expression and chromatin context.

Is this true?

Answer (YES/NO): NO